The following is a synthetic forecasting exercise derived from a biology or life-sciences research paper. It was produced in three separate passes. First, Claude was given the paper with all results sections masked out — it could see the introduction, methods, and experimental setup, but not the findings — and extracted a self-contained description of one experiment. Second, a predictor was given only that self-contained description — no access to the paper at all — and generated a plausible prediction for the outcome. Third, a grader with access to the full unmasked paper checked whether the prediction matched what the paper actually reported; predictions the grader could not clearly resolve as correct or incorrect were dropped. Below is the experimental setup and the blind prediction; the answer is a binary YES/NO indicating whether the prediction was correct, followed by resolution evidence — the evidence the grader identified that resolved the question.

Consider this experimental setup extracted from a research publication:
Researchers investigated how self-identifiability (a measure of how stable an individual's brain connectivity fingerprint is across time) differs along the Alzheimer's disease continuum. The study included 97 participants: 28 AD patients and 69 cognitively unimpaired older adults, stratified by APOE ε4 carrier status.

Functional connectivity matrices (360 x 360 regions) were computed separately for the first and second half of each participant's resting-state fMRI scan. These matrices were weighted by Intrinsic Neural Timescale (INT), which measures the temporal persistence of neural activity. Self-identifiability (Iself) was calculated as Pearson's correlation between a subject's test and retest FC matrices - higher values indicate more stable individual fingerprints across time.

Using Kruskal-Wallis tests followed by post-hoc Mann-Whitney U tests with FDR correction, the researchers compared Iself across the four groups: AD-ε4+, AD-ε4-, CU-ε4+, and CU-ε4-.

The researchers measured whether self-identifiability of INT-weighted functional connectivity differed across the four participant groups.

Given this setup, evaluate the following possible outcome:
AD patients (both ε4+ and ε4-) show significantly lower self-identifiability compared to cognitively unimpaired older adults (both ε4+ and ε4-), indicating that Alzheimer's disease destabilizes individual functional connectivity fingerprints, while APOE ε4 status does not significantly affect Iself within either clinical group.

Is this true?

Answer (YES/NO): NO